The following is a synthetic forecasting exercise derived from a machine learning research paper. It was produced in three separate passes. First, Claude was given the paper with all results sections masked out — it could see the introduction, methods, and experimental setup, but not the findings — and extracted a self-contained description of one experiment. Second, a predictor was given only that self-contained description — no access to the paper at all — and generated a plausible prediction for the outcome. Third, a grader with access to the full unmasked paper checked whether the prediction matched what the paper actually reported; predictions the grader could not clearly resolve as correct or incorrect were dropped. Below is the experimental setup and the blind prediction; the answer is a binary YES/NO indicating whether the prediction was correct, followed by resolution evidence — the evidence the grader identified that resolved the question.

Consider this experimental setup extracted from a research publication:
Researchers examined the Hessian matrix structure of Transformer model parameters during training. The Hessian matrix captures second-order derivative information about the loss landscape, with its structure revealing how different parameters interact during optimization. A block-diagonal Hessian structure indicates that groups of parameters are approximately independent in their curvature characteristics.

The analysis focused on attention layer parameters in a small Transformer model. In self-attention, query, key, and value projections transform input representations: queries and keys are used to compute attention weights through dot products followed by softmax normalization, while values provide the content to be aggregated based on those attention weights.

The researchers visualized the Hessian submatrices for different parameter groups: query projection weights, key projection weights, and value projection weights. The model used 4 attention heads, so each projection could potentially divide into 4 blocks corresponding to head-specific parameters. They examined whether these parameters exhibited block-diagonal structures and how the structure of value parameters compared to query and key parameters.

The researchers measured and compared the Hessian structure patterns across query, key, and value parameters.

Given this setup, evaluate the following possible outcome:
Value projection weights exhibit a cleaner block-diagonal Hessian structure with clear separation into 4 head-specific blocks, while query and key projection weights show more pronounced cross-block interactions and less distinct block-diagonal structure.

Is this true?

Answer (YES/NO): NO